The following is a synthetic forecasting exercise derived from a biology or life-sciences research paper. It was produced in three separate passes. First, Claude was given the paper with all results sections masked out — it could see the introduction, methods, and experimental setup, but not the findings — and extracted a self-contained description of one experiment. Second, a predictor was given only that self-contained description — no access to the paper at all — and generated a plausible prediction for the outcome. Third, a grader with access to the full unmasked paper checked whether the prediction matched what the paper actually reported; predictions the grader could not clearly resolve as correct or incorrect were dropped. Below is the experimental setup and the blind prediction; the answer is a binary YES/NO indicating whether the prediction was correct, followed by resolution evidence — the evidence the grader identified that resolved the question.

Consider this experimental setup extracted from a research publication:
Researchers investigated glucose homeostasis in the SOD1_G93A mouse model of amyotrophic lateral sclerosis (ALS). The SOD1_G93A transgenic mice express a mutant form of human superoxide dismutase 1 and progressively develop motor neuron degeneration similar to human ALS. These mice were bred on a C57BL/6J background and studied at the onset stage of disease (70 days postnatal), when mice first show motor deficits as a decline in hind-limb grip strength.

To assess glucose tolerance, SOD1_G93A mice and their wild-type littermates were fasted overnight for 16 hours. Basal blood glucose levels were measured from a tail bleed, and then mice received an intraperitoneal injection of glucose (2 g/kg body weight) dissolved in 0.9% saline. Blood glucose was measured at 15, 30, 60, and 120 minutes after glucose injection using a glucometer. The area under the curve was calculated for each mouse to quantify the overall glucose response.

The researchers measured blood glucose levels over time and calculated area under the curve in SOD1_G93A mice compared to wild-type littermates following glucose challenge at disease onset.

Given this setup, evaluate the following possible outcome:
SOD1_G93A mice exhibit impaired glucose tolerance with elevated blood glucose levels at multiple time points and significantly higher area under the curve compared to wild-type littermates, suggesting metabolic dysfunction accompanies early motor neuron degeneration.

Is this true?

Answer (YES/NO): NO